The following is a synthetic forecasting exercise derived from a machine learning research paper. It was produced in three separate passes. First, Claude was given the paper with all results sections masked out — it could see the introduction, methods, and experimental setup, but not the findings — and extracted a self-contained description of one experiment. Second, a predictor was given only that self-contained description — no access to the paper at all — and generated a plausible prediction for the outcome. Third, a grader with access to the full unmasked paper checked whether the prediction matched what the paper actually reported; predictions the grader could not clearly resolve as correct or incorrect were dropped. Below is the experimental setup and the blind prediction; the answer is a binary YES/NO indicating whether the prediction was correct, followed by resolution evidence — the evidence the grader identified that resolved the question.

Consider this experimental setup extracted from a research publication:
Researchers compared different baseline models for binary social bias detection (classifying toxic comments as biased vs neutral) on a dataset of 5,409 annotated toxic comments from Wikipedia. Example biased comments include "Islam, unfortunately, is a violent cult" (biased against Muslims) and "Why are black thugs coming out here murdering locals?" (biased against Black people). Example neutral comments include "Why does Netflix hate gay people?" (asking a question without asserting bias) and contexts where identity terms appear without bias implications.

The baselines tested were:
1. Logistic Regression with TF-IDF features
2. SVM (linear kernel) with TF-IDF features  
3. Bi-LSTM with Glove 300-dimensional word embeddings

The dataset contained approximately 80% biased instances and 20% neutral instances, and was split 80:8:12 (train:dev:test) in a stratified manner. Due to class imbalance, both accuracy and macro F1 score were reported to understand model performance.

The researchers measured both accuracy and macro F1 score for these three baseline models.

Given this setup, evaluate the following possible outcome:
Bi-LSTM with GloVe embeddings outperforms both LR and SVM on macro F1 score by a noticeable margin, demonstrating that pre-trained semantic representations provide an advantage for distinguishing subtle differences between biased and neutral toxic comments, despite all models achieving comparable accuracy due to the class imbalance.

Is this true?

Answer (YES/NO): NO